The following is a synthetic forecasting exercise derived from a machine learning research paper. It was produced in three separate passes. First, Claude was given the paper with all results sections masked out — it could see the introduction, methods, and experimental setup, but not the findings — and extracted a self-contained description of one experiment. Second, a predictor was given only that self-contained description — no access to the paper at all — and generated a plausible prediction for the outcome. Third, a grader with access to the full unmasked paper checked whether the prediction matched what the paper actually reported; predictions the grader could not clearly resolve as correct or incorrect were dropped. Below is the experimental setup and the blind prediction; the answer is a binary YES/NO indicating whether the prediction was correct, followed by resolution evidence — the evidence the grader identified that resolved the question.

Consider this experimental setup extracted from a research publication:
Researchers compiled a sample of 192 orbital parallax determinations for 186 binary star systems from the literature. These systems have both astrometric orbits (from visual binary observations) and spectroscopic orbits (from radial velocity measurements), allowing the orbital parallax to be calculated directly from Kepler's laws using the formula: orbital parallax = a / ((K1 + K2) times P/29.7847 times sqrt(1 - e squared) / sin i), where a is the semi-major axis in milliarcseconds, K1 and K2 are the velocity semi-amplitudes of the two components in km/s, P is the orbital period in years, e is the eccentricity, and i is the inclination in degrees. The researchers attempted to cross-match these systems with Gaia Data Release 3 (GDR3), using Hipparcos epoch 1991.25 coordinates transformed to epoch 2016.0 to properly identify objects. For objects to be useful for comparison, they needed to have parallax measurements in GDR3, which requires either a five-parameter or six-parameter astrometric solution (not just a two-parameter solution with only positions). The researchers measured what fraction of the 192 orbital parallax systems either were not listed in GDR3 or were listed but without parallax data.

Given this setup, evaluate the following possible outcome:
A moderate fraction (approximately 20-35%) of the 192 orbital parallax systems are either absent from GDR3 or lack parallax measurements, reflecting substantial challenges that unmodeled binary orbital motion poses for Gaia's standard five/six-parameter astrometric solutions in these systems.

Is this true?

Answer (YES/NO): YES